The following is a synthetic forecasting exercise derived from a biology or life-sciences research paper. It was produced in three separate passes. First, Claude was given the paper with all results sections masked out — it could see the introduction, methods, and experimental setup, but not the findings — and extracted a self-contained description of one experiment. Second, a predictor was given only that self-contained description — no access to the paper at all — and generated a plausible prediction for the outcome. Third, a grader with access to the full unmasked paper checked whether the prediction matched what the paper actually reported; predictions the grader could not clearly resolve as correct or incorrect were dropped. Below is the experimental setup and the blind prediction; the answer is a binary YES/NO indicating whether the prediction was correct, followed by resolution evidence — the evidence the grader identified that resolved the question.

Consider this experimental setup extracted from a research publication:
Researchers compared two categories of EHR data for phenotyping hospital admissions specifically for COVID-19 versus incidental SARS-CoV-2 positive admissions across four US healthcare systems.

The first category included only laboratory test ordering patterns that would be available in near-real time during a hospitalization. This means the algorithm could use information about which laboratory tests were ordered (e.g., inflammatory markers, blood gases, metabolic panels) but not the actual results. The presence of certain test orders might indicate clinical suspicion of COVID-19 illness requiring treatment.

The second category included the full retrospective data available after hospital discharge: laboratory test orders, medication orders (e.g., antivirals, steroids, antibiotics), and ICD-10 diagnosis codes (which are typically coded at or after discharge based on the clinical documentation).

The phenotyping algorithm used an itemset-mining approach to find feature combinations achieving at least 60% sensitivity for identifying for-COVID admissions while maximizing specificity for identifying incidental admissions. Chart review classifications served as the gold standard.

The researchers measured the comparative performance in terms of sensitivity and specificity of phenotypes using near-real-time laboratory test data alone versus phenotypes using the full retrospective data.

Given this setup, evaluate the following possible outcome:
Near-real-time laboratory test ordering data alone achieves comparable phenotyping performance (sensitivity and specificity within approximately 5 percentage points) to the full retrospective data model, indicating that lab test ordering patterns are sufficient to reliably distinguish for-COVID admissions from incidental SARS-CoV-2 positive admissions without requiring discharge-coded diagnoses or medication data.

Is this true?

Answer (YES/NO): NO